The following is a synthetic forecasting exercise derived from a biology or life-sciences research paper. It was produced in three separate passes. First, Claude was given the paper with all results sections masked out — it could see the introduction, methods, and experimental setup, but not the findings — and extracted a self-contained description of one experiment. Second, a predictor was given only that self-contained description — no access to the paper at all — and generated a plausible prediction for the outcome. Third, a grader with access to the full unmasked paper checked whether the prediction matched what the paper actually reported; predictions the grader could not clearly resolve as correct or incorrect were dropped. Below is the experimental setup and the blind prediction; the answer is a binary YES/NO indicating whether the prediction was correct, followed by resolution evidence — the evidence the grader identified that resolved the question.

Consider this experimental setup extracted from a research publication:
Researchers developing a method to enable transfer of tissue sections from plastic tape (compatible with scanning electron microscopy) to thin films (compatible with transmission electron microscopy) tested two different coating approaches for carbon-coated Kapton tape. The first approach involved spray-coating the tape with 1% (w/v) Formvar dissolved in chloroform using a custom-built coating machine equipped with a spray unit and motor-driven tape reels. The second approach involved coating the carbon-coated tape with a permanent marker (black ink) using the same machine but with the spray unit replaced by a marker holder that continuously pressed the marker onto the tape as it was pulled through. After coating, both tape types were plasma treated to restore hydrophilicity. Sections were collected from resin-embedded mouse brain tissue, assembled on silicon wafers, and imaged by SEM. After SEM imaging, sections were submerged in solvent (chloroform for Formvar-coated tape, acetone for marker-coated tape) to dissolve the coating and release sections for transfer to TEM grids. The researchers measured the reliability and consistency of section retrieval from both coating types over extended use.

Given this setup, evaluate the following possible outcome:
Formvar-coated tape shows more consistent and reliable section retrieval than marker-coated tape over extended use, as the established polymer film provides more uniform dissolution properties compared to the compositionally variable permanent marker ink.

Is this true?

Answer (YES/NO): NO